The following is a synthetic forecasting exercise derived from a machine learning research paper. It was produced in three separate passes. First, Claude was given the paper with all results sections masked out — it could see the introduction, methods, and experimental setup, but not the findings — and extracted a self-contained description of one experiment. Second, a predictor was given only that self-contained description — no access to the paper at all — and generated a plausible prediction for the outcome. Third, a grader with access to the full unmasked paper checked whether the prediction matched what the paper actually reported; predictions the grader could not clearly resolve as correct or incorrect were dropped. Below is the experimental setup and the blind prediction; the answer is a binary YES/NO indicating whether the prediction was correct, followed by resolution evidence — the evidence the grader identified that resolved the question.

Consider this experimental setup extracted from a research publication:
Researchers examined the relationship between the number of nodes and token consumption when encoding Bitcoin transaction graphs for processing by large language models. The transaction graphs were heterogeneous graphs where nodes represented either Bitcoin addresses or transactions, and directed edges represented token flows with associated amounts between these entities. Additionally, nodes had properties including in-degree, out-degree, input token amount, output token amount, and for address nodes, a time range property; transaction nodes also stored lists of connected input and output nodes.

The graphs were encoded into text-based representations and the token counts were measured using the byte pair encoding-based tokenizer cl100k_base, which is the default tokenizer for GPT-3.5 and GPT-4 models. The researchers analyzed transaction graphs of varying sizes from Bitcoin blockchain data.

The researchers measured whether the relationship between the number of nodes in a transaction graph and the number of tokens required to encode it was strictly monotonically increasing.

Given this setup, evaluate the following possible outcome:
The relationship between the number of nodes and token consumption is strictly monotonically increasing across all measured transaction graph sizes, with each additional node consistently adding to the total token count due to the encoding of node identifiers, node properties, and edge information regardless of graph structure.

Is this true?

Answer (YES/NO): NO